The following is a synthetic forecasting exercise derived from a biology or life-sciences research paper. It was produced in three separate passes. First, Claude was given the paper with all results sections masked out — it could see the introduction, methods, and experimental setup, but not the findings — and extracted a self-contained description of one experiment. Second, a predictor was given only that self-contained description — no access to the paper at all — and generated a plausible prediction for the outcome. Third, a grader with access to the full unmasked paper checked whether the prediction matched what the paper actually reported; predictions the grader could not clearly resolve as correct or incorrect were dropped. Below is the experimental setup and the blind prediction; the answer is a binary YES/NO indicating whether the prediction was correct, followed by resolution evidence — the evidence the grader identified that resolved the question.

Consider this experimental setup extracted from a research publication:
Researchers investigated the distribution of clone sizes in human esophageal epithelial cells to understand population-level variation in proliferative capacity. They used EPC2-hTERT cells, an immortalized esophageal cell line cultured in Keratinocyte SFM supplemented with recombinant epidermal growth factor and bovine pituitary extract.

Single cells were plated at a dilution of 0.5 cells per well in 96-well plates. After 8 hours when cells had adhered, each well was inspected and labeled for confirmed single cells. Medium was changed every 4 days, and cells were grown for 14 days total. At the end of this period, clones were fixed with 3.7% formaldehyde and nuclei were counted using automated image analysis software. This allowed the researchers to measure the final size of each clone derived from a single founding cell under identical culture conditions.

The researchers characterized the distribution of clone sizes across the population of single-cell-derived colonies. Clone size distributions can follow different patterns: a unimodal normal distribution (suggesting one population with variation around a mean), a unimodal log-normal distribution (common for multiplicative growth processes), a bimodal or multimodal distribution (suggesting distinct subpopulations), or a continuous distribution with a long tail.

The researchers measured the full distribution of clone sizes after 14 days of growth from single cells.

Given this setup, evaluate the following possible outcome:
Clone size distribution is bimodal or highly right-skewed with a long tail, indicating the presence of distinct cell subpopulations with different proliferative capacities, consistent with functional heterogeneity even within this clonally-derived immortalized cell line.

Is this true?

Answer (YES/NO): YES